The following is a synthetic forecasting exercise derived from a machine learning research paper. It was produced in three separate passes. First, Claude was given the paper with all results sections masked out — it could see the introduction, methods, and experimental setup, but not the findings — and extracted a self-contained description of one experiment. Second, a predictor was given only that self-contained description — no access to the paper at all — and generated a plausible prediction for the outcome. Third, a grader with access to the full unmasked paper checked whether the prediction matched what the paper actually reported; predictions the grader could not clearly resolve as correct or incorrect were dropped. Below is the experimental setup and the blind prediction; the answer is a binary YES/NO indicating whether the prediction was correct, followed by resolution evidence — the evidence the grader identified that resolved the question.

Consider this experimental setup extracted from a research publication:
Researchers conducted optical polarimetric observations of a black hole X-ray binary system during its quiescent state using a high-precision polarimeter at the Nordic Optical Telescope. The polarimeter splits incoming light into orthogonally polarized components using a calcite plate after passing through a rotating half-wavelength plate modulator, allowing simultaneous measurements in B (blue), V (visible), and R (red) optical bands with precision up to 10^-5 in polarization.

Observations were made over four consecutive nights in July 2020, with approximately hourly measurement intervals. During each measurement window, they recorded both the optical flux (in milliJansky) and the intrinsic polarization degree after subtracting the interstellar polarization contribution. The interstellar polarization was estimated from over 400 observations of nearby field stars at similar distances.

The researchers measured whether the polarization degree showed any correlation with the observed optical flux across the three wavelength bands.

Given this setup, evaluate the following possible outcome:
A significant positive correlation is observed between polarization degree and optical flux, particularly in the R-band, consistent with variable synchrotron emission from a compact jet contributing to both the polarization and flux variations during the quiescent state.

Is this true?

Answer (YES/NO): NO